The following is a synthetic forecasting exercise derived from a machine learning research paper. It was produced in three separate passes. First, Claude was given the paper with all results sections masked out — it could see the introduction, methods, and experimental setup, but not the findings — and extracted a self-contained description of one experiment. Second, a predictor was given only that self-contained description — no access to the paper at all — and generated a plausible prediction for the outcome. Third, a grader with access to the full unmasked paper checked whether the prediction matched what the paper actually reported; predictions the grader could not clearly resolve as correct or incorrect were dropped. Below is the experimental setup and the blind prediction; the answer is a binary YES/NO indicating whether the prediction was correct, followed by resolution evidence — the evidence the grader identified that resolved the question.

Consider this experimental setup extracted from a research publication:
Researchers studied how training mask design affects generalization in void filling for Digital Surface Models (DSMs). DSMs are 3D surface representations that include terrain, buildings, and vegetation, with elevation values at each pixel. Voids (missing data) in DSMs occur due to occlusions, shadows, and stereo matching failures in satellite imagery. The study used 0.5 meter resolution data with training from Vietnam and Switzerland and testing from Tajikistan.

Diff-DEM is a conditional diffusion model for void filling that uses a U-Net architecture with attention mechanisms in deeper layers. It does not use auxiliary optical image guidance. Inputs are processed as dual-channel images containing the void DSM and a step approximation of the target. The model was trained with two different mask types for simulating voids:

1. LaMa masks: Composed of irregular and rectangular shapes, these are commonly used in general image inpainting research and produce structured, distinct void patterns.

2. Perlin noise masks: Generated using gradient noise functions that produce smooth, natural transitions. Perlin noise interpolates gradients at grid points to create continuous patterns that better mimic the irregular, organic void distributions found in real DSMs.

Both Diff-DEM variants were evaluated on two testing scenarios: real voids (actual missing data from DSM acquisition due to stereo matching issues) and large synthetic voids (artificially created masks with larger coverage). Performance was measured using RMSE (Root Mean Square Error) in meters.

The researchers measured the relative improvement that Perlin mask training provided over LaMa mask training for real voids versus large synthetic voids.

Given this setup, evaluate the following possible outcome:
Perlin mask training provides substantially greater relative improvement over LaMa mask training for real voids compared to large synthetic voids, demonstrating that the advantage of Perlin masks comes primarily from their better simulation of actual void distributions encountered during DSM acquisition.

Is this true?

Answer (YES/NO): YES